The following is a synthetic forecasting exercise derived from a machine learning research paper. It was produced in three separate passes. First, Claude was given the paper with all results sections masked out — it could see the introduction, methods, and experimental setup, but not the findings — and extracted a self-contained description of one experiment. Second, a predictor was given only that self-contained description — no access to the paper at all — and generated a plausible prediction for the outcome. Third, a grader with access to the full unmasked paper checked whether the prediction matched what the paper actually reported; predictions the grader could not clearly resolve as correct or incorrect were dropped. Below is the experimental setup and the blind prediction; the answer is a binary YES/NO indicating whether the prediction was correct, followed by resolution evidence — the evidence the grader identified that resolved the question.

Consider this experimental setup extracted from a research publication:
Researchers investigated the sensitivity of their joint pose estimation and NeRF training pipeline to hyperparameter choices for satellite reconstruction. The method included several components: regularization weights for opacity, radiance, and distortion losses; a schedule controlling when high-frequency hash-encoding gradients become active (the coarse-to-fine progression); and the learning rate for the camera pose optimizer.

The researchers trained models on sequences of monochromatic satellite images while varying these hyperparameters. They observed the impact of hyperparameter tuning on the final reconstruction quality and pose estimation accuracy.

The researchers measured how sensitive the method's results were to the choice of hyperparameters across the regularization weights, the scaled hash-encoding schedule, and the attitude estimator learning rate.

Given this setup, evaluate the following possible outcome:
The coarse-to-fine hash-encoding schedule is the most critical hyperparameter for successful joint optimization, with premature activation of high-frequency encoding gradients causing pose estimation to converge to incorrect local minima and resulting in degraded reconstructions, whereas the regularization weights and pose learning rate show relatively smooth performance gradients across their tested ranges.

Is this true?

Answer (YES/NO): NO